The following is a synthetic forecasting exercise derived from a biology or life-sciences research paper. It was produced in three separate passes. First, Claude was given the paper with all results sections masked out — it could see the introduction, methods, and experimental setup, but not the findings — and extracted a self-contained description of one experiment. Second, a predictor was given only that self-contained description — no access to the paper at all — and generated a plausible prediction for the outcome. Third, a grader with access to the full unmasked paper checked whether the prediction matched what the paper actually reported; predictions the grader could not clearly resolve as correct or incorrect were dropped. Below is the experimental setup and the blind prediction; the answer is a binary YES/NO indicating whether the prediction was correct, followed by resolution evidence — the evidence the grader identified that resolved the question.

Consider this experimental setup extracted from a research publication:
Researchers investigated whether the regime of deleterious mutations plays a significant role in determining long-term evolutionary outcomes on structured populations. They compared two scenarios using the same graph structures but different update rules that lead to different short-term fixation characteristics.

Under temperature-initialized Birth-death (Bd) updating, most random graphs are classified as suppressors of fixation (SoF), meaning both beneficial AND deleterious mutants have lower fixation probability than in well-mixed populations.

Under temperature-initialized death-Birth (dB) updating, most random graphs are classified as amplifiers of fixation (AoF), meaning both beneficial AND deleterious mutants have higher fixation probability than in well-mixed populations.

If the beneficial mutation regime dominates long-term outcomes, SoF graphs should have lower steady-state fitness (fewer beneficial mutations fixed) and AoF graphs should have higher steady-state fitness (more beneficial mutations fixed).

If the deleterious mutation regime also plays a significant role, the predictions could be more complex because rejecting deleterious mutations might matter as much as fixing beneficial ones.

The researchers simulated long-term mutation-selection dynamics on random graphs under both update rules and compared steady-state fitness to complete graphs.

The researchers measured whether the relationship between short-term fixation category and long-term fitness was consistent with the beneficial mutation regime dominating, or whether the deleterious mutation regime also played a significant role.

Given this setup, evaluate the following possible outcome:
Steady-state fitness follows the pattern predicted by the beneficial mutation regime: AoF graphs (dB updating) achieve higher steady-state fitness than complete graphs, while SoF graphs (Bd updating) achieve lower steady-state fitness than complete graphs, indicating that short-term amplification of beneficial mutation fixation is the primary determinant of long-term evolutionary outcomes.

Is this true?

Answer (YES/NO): NO